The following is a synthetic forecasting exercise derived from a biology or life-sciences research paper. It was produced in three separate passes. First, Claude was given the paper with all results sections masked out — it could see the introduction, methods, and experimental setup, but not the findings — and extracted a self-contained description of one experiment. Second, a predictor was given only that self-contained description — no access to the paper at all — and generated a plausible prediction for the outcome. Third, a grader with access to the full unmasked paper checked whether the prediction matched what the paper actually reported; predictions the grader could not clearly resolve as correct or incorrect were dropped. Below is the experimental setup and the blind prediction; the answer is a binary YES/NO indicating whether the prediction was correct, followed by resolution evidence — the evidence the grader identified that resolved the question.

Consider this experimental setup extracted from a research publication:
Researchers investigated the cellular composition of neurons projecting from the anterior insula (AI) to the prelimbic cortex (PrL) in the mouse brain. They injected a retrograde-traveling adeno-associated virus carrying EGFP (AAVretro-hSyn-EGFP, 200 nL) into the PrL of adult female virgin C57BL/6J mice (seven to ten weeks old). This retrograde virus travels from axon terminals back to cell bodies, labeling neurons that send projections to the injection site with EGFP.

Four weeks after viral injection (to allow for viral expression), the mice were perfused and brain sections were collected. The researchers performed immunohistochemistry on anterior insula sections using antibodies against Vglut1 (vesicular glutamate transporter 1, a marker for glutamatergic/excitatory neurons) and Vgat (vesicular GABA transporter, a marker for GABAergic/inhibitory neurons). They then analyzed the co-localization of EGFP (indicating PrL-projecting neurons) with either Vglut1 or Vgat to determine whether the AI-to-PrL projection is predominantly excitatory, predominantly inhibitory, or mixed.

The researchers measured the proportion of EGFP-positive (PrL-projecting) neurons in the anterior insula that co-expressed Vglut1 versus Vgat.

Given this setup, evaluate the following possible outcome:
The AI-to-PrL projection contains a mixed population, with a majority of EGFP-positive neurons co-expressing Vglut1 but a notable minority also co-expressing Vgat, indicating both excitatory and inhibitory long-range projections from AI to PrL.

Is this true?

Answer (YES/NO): NO